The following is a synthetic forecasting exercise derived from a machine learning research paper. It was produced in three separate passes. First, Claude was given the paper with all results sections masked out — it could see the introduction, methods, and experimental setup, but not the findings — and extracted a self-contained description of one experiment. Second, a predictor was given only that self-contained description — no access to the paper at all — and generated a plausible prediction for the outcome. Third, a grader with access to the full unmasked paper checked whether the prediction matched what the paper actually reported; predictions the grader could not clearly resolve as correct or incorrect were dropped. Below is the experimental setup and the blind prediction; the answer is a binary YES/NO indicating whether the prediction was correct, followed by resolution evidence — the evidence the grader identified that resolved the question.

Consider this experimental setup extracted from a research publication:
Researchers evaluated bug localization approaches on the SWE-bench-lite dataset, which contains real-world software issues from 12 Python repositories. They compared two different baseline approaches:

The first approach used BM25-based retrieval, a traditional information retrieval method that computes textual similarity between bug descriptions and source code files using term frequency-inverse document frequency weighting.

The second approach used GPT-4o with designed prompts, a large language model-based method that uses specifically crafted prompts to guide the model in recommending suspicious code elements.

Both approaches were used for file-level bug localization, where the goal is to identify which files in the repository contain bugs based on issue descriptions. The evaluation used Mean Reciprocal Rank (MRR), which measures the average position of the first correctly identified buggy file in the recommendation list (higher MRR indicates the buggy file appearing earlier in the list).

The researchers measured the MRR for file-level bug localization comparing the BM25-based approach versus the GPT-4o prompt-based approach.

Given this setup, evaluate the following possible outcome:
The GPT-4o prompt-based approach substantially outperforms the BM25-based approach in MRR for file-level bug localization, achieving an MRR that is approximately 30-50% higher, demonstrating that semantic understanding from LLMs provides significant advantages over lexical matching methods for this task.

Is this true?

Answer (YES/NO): NO